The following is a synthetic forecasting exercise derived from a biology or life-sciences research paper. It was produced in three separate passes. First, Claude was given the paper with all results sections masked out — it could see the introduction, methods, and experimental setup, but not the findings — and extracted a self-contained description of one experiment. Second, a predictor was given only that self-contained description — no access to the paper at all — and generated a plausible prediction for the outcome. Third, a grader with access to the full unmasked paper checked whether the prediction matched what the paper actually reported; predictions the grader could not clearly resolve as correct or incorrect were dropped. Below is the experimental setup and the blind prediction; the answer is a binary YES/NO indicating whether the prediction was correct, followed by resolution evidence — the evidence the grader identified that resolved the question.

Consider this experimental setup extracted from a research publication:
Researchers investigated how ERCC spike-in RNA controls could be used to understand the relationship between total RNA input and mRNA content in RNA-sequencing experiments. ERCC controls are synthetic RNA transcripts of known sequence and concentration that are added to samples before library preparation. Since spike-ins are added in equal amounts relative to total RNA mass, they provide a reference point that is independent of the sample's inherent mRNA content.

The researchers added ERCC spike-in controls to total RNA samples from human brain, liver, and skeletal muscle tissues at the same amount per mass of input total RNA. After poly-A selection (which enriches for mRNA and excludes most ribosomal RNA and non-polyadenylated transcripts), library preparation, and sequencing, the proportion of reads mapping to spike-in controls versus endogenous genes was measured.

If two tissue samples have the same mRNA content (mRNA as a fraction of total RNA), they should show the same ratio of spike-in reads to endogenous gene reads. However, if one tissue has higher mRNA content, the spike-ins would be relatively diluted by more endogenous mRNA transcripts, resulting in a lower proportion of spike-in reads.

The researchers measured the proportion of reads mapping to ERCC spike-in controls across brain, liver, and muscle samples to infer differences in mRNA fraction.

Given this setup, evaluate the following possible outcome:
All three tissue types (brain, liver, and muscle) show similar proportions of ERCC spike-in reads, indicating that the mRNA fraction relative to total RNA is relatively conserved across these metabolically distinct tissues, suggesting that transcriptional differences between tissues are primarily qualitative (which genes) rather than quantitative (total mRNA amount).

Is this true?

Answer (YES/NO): NO